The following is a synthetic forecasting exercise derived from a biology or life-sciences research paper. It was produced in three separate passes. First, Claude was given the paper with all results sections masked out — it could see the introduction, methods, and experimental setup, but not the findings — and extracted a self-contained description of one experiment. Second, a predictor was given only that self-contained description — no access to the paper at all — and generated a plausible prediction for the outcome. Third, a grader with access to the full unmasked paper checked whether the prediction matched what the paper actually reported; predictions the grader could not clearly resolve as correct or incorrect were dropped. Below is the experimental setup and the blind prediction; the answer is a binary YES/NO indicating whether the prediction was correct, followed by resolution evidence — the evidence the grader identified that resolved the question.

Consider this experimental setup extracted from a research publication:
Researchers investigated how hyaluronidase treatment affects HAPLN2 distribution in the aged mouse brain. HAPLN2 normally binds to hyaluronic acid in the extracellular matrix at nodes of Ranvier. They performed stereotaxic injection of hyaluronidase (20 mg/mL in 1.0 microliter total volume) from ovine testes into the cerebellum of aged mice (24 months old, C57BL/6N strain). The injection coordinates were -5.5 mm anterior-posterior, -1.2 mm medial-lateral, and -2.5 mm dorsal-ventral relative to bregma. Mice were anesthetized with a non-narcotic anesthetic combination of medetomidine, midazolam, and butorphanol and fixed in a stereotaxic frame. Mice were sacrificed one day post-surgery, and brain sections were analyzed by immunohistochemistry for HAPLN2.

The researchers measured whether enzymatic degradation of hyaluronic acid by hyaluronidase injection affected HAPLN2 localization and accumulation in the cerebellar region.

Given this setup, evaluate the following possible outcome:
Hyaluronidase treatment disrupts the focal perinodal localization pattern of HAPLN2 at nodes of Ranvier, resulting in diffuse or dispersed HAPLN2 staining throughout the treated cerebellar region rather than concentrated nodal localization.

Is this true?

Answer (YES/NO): NO